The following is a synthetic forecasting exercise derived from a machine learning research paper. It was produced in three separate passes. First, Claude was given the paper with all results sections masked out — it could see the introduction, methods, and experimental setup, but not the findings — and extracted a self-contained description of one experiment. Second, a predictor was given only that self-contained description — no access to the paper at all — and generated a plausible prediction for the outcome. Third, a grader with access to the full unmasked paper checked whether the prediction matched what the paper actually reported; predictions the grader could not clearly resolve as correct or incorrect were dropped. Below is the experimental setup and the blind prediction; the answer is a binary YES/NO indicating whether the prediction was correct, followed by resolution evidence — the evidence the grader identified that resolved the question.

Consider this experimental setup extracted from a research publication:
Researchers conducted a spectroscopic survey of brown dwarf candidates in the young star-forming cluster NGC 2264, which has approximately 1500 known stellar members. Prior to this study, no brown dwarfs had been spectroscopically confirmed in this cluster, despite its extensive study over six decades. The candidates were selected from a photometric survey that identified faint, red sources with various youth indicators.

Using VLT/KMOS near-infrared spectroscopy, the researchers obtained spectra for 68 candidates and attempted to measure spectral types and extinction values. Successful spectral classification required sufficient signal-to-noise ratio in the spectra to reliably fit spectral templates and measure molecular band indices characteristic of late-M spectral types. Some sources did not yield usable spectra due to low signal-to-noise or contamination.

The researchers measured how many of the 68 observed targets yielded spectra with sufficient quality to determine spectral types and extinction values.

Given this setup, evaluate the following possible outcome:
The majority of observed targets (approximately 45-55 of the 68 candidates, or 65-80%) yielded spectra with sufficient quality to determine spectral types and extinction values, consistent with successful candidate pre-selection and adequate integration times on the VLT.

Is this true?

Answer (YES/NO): NO